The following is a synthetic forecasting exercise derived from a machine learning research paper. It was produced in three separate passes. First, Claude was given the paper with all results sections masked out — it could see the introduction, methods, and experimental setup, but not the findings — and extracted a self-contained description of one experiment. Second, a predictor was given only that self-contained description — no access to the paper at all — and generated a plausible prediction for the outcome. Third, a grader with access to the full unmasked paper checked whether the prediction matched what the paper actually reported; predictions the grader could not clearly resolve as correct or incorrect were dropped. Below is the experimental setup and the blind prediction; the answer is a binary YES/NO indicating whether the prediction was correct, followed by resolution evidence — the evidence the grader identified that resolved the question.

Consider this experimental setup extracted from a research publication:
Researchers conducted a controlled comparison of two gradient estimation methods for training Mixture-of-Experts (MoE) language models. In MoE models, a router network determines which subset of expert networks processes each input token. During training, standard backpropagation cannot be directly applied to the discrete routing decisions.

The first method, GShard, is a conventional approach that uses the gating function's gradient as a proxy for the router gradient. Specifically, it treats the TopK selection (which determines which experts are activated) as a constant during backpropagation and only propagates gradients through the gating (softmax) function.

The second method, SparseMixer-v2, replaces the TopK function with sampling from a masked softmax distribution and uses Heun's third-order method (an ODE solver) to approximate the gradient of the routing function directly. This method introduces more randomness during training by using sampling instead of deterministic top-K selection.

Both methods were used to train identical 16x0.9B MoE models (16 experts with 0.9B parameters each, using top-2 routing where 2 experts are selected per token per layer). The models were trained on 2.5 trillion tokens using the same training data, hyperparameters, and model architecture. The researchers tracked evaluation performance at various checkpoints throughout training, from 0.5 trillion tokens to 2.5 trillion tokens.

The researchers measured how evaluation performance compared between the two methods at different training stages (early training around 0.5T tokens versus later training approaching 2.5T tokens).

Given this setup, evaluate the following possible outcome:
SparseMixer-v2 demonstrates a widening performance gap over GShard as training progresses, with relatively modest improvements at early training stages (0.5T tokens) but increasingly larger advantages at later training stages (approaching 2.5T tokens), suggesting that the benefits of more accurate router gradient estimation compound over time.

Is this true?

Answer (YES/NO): NO